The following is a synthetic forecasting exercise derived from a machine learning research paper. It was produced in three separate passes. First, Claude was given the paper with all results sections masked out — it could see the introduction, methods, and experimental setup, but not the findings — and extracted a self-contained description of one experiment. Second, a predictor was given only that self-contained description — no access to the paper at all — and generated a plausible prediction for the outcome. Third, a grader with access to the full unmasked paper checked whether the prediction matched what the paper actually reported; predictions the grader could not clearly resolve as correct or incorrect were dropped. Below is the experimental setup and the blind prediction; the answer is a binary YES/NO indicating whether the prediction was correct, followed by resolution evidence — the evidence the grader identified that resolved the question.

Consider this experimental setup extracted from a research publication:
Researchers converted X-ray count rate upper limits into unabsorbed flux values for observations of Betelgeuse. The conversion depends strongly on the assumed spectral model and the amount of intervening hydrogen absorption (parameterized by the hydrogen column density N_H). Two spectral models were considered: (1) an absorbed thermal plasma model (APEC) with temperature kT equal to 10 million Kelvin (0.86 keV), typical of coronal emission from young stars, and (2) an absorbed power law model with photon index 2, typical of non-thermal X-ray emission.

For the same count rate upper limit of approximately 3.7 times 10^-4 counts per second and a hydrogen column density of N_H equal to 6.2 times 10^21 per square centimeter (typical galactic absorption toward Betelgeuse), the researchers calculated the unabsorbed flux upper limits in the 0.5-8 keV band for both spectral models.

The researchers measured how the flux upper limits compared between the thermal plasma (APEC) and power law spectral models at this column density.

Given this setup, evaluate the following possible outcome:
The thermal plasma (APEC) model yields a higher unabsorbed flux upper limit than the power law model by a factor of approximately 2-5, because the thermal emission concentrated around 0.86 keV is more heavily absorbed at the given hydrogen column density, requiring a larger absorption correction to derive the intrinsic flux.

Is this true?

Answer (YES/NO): NO